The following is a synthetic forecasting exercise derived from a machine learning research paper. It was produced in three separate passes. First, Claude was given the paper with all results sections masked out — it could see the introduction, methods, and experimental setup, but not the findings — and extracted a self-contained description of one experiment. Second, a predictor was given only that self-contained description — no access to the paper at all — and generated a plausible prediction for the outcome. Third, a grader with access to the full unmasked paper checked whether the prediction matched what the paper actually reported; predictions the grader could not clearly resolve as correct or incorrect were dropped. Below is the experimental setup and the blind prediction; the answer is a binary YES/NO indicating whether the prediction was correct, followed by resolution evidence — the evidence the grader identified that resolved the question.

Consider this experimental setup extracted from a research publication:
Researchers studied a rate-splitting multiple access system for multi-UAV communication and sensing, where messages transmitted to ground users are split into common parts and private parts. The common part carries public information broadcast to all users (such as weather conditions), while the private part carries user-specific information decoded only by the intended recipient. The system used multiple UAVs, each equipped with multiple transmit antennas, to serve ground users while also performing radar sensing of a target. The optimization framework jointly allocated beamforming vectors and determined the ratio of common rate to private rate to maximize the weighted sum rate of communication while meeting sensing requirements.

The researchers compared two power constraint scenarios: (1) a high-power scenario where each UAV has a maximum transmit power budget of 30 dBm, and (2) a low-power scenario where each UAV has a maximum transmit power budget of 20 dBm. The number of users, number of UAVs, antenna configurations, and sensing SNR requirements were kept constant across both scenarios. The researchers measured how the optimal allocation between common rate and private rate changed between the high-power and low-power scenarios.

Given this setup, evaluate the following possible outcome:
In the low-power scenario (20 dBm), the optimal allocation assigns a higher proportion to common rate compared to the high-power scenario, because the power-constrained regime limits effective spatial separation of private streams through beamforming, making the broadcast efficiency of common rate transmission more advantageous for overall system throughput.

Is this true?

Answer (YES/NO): YES